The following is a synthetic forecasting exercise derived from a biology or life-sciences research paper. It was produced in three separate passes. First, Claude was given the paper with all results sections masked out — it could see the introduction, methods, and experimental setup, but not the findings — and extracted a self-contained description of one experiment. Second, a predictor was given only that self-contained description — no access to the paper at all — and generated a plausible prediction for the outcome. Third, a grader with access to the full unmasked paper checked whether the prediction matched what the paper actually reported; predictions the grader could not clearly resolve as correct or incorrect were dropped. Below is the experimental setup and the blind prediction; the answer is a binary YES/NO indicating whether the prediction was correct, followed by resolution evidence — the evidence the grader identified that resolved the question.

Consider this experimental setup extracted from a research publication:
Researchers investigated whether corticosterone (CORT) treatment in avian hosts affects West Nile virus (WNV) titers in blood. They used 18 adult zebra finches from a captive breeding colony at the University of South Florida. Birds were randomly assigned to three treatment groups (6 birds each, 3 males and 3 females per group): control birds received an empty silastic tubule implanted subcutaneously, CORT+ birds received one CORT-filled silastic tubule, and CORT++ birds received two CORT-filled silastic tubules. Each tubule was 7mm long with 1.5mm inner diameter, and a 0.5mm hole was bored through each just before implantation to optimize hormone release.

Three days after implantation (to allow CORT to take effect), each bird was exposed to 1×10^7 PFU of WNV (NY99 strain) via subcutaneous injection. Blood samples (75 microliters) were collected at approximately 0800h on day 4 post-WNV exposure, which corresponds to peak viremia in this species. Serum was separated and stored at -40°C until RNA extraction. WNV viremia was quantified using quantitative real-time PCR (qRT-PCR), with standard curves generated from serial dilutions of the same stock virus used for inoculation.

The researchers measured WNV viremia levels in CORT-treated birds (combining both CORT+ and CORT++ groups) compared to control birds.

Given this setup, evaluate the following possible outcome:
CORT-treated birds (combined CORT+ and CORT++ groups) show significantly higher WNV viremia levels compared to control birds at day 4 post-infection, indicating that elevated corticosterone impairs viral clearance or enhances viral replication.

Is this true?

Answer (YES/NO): YES